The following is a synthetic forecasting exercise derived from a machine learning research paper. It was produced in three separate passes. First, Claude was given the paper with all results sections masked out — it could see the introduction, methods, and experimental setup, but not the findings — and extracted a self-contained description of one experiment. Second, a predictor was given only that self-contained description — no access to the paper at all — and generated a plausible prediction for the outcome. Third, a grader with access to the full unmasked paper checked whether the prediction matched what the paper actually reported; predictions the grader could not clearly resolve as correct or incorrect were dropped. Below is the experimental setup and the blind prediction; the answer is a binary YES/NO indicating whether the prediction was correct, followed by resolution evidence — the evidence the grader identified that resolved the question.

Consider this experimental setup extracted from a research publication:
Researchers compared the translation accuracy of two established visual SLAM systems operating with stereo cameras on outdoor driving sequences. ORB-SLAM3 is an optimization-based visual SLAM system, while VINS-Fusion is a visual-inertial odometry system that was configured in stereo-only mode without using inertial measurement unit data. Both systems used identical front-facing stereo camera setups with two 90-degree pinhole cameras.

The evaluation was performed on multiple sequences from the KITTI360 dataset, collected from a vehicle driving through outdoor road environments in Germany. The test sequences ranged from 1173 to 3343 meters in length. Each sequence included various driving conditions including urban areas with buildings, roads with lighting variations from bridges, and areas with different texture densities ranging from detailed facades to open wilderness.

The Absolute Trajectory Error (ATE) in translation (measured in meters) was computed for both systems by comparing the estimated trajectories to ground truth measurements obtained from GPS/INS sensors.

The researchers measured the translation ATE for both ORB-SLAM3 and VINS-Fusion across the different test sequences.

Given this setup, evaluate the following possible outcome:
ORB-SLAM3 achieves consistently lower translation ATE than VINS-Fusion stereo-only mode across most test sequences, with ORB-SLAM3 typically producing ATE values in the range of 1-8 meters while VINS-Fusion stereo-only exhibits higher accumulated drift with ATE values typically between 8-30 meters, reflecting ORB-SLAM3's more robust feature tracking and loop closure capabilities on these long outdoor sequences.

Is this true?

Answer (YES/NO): NO